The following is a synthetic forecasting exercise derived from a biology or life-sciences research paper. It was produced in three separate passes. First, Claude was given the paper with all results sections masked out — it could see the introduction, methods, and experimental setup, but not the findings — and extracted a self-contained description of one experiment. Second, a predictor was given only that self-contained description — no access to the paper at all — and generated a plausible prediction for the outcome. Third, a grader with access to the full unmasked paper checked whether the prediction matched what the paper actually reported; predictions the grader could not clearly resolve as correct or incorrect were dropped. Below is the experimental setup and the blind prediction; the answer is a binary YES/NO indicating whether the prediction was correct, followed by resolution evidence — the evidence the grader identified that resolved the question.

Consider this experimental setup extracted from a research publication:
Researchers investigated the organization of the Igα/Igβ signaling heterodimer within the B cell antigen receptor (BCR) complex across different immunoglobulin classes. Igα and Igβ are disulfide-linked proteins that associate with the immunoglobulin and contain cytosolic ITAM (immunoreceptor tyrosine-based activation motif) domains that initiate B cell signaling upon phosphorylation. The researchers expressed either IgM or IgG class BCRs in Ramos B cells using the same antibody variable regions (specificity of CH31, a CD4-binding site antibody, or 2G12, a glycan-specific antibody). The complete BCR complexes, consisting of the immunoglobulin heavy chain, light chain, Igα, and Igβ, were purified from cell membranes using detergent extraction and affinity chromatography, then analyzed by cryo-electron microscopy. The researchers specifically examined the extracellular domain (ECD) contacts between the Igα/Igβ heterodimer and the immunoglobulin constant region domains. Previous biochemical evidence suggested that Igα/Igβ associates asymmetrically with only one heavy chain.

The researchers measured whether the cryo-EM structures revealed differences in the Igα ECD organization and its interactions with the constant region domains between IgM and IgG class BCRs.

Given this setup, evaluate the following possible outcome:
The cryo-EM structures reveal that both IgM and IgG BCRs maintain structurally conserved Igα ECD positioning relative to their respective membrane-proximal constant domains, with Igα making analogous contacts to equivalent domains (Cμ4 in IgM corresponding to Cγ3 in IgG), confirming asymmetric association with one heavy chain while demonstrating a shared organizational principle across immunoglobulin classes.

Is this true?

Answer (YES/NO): NO